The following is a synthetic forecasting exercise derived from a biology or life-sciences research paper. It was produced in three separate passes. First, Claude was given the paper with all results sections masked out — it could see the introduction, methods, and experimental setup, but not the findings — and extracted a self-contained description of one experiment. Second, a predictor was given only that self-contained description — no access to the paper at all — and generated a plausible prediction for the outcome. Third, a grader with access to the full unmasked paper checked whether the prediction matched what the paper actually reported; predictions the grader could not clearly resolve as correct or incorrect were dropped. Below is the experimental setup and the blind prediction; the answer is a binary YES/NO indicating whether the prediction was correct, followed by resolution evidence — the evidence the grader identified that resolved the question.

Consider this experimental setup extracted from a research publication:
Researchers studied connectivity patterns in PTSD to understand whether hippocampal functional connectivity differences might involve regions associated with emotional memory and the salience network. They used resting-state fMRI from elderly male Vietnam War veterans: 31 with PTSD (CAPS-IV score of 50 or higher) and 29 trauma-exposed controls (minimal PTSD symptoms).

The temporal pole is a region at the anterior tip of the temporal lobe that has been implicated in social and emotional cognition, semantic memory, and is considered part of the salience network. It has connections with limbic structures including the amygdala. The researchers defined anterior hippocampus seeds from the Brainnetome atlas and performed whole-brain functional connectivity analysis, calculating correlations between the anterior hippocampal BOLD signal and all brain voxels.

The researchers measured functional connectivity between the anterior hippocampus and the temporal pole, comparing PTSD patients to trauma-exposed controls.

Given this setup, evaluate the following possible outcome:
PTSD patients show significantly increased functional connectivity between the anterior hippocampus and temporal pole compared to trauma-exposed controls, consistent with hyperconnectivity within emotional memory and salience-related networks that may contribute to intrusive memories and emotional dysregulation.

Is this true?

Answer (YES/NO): YES